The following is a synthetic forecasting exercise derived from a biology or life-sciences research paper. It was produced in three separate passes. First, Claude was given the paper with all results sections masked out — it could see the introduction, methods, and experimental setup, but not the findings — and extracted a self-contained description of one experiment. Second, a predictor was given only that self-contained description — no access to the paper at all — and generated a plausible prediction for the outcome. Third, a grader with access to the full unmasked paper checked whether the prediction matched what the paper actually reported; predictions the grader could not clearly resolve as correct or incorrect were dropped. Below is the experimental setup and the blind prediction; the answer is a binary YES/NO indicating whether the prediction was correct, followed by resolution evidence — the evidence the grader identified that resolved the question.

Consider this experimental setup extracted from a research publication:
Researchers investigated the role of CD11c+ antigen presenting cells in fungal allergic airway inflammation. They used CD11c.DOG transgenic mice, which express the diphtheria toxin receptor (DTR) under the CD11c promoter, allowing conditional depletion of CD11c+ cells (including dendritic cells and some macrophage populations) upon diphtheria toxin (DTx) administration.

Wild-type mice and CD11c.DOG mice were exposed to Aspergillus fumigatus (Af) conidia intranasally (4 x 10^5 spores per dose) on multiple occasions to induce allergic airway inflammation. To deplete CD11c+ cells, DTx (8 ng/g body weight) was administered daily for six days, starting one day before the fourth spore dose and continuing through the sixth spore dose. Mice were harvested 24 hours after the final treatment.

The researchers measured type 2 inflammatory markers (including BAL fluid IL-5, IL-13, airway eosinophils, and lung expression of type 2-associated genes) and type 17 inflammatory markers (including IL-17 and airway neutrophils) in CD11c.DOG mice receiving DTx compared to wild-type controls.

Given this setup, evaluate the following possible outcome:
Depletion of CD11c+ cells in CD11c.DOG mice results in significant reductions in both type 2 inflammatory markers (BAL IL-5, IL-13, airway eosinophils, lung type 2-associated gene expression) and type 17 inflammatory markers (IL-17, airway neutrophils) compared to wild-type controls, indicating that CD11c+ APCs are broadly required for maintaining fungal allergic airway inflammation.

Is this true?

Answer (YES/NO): NO